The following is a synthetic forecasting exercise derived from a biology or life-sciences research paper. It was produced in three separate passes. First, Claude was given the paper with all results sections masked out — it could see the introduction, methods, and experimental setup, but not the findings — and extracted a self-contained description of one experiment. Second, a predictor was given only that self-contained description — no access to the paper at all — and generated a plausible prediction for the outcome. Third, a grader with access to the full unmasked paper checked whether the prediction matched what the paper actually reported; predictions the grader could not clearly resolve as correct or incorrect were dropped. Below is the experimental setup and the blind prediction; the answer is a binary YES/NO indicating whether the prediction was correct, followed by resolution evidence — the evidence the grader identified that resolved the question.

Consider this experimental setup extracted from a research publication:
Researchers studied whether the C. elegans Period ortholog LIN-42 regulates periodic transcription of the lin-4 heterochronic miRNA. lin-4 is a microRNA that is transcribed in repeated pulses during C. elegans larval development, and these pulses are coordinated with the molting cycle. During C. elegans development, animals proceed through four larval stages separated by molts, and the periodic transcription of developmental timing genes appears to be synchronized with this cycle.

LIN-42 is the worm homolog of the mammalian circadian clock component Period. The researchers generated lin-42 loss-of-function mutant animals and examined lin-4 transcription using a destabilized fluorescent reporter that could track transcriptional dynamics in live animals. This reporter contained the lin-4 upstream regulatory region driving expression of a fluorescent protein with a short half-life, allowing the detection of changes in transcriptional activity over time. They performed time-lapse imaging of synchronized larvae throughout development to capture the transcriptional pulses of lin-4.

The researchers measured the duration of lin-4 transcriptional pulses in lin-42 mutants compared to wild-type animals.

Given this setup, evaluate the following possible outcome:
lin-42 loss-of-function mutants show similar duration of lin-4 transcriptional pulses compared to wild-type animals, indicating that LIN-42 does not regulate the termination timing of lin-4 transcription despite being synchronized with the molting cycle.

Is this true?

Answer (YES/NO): NO